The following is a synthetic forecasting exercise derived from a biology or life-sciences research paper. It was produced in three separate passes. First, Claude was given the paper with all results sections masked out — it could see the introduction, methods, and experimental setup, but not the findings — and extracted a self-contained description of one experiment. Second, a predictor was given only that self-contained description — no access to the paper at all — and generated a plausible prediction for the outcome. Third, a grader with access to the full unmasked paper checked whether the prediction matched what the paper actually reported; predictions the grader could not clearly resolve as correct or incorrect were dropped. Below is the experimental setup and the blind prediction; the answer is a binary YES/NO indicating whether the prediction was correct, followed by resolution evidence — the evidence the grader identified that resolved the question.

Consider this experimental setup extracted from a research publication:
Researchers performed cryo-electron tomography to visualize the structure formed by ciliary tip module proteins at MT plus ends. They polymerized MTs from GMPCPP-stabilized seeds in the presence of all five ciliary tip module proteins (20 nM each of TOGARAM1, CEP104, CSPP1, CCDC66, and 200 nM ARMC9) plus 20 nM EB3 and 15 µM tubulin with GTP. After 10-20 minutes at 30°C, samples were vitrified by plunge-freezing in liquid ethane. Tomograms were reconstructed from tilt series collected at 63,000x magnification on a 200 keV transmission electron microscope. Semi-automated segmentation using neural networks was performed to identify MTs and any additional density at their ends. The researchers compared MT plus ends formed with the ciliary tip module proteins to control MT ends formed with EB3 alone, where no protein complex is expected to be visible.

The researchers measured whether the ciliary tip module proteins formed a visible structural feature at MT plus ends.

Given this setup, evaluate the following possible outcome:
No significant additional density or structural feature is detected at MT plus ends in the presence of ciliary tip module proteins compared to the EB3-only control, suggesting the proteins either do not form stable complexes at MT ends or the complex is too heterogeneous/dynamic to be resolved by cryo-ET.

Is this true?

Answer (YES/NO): NO